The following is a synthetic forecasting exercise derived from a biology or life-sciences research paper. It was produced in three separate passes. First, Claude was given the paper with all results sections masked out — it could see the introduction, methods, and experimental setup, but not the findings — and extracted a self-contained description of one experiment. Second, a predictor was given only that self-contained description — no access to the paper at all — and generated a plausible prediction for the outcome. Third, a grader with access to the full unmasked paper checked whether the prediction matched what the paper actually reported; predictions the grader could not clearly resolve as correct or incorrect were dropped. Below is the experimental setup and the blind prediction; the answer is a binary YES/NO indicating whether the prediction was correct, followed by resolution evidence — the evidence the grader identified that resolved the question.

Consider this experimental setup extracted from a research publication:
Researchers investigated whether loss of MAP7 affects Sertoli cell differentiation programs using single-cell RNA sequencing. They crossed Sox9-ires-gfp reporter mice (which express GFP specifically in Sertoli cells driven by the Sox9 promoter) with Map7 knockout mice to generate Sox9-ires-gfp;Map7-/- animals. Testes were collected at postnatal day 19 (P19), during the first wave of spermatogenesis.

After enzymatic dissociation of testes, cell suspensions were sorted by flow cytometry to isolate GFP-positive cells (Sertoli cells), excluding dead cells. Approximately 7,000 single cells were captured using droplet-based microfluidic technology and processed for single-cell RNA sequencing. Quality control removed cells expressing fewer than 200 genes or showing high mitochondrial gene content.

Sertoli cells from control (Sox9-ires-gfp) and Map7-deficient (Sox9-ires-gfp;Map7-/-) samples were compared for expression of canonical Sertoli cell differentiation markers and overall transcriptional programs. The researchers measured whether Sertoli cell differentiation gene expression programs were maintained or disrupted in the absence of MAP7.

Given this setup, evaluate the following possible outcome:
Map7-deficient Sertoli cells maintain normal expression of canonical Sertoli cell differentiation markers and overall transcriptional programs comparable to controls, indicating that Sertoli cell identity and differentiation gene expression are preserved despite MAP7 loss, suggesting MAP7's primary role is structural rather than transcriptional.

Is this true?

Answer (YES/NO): YES